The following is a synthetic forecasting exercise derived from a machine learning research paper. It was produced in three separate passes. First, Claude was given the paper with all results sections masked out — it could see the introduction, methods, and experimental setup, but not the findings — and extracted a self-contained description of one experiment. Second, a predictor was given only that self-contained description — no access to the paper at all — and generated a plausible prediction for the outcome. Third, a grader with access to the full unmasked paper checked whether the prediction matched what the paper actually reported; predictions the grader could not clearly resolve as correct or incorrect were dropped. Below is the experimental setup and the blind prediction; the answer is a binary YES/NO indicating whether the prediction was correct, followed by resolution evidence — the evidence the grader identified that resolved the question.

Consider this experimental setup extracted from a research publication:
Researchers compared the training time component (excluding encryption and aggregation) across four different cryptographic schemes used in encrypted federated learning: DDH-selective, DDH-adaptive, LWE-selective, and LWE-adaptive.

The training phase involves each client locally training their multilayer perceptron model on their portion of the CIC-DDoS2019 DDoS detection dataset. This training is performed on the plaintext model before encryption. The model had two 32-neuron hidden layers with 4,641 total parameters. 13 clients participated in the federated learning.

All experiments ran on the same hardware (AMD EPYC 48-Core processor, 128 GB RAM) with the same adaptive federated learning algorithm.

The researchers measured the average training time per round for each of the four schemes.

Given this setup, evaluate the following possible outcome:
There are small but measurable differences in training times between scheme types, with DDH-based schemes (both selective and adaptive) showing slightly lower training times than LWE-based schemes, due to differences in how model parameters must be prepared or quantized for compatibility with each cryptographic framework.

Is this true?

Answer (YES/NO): NO